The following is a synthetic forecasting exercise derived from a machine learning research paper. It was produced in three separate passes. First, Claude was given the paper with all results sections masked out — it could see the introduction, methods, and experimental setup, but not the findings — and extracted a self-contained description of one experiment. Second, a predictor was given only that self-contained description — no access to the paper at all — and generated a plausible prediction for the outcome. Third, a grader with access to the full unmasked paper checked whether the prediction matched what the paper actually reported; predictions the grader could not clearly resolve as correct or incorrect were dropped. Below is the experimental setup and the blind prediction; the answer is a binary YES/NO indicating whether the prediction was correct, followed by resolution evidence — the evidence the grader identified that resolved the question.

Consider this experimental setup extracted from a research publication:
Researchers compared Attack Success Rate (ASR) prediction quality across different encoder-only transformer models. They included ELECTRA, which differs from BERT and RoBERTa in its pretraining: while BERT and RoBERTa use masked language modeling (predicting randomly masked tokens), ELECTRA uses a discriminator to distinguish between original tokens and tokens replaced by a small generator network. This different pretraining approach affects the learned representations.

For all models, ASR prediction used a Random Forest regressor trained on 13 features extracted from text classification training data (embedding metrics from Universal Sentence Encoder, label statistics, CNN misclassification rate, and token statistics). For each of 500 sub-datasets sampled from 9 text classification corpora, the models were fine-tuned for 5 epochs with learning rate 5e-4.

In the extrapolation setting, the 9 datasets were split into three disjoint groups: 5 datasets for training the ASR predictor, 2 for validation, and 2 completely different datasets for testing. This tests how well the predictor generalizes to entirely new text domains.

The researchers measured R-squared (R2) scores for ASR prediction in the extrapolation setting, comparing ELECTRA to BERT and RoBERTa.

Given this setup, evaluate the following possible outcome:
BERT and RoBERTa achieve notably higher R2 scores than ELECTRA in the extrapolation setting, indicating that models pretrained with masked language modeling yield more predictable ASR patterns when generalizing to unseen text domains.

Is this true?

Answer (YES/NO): NO